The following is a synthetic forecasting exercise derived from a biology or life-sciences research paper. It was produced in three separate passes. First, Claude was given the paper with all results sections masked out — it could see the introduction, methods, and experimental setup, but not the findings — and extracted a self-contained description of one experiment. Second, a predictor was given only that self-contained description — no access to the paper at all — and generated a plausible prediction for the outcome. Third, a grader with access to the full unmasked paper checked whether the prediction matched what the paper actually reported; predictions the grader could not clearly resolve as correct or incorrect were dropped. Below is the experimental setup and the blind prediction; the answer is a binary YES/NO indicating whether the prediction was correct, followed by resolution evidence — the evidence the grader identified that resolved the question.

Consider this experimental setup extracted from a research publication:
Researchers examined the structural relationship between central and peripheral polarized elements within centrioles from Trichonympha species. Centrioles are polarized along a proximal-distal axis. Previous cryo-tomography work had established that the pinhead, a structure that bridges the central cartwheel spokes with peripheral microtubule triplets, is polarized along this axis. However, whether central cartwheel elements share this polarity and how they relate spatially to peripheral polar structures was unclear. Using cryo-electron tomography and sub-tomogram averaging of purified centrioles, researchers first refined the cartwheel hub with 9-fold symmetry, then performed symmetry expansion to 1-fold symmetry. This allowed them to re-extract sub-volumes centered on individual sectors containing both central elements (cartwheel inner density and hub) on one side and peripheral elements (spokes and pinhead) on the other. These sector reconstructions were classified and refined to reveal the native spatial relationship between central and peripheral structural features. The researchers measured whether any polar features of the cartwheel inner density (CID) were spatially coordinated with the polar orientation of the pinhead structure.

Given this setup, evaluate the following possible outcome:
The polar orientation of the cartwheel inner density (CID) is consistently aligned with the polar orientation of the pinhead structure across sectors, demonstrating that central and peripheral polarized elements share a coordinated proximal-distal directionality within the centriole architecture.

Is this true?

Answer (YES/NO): YES